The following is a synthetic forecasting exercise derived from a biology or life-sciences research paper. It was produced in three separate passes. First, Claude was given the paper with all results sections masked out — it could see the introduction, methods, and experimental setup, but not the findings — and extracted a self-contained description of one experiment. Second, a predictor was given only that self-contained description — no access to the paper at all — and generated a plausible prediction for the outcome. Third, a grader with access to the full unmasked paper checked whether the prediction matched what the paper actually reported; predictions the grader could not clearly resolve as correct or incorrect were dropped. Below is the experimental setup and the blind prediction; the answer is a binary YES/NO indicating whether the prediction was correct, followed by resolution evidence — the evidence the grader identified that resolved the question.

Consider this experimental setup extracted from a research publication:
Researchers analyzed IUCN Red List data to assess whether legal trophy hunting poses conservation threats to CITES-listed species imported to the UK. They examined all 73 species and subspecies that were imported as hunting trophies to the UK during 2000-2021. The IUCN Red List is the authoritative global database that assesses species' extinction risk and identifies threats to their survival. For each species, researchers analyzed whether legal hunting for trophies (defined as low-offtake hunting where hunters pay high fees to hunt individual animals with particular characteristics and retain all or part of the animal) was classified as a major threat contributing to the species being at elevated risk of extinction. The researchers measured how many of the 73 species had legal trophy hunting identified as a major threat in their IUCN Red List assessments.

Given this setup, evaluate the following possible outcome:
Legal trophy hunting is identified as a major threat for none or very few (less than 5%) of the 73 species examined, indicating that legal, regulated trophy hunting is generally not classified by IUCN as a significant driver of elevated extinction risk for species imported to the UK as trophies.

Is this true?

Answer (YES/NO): YES